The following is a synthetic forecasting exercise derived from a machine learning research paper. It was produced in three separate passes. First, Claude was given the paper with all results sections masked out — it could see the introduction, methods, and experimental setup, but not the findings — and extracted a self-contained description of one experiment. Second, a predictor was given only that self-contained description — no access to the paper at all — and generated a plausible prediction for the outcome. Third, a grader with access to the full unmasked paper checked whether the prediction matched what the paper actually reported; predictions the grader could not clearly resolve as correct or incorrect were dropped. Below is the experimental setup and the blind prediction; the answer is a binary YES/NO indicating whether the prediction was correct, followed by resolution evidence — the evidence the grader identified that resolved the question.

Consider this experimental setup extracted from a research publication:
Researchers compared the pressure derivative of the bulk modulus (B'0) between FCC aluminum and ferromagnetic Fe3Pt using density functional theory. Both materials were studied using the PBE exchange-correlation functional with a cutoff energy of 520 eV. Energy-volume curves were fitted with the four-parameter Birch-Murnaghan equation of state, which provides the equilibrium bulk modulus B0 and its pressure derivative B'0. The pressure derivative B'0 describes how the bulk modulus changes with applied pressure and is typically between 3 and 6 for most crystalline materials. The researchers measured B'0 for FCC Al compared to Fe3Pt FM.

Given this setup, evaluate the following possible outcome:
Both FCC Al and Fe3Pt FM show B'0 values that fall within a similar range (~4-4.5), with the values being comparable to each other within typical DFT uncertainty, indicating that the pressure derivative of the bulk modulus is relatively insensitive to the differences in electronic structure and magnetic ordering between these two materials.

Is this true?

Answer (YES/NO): NO